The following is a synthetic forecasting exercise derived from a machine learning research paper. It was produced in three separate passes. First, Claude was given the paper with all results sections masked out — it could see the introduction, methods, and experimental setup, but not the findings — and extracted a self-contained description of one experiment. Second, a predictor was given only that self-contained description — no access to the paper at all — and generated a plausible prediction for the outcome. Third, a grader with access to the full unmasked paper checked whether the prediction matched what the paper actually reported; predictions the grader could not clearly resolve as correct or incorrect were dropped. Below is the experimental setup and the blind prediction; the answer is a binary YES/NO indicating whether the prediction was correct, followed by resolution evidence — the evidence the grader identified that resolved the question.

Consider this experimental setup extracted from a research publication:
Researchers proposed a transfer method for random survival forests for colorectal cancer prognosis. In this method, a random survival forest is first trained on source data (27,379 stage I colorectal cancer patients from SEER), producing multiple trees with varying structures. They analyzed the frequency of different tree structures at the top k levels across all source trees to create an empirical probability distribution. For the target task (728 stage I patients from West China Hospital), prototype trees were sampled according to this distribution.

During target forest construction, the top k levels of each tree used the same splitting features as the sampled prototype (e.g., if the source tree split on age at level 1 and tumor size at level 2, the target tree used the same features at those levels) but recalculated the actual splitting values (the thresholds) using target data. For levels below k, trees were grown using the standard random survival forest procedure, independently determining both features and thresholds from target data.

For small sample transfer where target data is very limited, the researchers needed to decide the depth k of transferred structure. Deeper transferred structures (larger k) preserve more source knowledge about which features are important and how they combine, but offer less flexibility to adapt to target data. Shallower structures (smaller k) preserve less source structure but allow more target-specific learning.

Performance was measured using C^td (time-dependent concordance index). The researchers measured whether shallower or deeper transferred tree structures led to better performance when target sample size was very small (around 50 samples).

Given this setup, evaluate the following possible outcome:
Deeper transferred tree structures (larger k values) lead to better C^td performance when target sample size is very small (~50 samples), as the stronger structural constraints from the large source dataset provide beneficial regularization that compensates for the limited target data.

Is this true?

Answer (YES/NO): NO